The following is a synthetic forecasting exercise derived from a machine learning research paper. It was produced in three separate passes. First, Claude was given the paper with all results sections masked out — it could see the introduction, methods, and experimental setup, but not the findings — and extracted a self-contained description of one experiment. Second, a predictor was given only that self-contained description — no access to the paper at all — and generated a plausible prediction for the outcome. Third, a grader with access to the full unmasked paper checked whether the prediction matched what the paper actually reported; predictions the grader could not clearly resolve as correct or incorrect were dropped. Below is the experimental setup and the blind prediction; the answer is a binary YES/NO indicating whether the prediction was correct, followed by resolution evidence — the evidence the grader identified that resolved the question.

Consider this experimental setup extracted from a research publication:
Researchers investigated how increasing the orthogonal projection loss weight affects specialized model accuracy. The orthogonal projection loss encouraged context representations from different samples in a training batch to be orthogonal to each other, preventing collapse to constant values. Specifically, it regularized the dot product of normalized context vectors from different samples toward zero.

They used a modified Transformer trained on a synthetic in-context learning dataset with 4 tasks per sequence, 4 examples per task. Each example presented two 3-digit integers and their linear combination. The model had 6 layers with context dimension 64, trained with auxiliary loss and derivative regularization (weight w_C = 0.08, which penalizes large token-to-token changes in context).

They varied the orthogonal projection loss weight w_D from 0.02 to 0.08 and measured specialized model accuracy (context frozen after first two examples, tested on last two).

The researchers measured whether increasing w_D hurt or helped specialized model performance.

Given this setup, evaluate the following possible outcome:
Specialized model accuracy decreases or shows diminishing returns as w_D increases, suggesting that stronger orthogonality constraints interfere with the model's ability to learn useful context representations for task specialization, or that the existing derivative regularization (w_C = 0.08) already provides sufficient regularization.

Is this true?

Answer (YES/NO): NO